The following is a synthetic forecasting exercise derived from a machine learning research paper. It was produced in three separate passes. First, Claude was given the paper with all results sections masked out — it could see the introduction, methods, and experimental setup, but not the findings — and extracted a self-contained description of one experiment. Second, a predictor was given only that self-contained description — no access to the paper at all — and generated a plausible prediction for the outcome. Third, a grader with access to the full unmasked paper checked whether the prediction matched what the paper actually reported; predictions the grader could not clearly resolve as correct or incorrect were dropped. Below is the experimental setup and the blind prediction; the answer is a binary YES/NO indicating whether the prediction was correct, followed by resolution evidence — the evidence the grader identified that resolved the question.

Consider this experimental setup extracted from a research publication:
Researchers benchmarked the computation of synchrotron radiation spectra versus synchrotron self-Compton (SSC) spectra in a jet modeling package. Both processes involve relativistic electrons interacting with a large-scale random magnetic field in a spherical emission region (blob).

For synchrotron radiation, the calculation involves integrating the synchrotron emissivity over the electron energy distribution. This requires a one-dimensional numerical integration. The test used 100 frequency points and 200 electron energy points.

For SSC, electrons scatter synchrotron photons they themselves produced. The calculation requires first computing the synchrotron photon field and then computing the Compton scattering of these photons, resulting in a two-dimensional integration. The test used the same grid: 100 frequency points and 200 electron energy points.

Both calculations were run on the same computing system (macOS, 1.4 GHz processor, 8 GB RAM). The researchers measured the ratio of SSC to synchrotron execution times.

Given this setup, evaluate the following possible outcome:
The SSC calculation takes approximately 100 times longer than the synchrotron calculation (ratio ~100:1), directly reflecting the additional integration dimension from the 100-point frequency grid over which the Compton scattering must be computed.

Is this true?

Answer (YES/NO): NO